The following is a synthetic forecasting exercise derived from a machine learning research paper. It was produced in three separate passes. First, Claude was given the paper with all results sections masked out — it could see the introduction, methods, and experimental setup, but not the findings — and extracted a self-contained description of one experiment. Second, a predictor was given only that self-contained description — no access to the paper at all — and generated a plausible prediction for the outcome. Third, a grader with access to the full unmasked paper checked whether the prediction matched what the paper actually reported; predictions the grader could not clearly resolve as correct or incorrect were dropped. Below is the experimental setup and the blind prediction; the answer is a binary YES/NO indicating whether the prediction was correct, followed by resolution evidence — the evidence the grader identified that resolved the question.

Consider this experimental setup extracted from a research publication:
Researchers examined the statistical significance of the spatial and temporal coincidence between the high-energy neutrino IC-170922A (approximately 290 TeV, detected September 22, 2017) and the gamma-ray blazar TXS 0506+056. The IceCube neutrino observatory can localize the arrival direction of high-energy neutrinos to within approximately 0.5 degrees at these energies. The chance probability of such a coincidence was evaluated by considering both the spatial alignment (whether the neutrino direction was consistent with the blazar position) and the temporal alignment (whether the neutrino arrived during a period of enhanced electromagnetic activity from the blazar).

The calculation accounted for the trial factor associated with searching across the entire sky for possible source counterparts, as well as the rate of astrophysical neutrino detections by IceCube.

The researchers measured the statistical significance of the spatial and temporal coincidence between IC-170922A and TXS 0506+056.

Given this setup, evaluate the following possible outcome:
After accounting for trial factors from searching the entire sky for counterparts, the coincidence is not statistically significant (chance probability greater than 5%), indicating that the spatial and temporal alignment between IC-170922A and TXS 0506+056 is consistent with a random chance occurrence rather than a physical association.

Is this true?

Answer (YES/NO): NO